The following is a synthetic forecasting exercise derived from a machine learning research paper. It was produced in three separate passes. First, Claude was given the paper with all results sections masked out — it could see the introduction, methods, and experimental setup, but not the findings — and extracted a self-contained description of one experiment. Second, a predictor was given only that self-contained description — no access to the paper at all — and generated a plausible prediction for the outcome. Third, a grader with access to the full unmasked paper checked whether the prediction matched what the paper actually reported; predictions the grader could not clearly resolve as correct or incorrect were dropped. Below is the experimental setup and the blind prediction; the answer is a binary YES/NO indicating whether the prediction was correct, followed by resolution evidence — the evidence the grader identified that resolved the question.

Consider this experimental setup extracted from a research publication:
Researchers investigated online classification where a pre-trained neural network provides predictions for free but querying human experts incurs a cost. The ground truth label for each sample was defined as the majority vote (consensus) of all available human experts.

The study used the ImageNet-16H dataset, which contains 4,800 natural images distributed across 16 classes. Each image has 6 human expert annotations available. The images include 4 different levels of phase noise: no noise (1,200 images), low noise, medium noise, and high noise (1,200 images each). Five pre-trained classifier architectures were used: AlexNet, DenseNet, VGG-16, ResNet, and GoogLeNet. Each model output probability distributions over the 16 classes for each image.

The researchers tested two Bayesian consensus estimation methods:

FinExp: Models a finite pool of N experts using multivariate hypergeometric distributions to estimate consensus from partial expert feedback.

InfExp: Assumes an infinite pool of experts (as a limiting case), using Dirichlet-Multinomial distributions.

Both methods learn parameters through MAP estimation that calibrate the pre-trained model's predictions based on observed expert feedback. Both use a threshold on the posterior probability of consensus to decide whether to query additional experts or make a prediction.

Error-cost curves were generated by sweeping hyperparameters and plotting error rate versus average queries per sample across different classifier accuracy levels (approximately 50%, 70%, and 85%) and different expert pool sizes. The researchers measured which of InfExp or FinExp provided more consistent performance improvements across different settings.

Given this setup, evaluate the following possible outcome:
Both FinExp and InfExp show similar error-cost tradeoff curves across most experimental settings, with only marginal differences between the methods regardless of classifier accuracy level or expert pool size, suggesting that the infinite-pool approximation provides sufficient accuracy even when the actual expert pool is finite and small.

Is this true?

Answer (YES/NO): NO